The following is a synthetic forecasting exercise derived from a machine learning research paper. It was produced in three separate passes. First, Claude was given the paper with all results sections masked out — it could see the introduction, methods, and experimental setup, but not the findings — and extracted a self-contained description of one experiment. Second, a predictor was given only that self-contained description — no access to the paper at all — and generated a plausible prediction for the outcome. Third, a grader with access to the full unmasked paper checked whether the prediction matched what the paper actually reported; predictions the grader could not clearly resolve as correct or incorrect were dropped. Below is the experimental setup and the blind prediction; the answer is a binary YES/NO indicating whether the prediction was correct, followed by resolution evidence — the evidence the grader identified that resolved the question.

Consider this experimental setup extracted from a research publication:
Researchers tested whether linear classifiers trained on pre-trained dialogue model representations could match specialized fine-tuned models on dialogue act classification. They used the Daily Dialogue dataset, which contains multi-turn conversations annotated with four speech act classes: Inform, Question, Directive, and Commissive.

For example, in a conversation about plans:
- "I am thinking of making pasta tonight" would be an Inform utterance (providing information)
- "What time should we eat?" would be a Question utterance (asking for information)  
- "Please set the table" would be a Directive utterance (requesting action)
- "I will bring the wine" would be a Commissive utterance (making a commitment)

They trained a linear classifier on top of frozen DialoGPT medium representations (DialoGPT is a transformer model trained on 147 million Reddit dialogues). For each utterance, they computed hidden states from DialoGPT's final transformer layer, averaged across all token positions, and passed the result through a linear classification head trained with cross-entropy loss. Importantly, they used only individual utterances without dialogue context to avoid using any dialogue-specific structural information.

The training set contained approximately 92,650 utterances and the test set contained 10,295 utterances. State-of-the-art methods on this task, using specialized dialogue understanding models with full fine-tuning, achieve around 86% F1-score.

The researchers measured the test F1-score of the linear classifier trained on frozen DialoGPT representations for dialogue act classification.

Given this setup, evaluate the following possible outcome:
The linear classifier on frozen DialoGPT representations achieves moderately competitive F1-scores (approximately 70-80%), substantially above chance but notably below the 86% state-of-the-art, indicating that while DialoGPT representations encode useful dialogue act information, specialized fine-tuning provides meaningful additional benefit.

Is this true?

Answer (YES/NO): YES